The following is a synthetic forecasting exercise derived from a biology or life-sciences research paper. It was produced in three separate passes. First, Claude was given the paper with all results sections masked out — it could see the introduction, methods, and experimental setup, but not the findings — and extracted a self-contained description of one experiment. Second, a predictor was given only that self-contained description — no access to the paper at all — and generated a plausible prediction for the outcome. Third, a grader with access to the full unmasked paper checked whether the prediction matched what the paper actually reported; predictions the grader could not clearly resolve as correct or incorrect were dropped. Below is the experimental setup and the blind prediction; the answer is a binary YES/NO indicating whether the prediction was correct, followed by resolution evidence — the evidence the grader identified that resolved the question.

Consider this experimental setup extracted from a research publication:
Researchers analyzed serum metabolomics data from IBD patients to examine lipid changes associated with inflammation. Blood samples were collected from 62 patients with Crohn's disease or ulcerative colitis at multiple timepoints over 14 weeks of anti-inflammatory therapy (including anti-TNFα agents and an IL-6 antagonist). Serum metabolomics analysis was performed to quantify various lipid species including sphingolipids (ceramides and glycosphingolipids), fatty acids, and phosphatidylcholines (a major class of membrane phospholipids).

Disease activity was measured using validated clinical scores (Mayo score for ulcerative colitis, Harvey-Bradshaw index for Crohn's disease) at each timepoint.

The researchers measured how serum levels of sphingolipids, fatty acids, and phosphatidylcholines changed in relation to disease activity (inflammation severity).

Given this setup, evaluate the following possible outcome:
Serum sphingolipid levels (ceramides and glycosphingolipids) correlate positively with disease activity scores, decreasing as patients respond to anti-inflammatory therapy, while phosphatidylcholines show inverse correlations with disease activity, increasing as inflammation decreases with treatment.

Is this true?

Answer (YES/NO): NO